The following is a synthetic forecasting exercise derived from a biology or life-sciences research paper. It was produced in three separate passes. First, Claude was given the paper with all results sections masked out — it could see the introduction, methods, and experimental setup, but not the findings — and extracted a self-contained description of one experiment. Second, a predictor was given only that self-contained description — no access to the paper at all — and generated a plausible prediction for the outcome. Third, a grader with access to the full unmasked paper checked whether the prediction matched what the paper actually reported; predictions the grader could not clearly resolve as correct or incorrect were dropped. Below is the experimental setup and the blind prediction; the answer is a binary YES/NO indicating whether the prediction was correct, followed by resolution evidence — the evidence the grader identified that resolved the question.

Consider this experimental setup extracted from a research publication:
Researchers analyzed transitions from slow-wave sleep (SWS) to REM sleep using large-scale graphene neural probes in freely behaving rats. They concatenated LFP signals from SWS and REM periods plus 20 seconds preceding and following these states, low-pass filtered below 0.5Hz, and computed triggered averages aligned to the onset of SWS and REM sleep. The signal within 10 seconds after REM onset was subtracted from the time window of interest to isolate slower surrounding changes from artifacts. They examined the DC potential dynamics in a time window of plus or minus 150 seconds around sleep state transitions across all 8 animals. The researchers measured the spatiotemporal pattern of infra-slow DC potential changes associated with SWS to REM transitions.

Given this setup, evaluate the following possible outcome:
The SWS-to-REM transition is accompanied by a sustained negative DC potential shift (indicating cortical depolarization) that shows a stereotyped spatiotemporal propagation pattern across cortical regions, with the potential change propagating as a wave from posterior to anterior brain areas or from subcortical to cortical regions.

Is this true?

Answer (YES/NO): NO